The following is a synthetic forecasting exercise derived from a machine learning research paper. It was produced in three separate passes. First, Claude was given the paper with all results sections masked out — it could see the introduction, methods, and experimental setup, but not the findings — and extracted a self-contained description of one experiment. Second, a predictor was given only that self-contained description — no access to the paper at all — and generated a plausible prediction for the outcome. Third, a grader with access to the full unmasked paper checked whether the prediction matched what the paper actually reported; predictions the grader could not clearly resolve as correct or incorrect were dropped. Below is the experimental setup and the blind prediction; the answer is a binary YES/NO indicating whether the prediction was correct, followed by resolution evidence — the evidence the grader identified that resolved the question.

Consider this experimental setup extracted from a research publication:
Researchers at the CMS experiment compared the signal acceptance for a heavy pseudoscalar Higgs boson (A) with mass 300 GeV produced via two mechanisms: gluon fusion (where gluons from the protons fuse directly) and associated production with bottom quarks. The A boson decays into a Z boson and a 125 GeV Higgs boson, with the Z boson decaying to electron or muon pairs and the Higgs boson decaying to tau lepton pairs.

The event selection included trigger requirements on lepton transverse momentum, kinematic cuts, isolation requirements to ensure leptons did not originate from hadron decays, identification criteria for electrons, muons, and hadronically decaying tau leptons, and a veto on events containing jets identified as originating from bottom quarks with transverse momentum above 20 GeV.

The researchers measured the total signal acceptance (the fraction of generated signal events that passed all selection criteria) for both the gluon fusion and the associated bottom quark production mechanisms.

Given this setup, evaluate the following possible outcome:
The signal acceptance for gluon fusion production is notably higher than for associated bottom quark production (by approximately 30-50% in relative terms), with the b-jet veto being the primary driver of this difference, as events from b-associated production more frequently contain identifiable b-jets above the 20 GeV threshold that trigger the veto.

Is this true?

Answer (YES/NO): YES